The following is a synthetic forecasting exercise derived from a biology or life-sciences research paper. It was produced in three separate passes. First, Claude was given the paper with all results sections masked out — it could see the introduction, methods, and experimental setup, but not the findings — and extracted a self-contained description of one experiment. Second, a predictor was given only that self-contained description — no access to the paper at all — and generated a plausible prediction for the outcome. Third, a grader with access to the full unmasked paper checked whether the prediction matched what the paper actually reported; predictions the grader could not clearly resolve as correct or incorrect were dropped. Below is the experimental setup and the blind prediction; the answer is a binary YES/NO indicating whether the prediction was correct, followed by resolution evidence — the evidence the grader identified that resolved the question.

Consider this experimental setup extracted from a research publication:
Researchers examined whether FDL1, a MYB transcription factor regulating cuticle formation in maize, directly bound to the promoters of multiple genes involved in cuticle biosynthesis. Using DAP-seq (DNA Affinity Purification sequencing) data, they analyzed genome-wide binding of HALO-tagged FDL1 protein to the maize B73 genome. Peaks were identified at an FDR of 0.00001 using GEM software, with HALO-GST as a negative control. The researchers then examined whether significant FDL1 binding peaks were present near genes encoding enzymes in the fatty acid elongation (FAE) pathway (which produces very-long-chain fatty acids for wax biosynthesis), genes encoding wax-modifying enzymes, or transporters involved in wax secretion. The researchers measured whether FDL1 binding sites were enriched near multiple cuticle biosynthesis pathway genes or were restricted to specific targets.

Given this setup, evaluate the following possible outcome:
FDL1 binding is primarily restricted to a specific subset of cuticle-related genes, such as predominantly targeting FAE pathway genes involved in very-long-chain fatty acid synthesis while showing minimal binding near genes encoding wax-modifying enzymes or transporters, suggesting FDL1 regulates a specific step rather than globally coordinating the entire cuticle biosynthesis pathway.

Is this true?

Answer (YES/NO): NO